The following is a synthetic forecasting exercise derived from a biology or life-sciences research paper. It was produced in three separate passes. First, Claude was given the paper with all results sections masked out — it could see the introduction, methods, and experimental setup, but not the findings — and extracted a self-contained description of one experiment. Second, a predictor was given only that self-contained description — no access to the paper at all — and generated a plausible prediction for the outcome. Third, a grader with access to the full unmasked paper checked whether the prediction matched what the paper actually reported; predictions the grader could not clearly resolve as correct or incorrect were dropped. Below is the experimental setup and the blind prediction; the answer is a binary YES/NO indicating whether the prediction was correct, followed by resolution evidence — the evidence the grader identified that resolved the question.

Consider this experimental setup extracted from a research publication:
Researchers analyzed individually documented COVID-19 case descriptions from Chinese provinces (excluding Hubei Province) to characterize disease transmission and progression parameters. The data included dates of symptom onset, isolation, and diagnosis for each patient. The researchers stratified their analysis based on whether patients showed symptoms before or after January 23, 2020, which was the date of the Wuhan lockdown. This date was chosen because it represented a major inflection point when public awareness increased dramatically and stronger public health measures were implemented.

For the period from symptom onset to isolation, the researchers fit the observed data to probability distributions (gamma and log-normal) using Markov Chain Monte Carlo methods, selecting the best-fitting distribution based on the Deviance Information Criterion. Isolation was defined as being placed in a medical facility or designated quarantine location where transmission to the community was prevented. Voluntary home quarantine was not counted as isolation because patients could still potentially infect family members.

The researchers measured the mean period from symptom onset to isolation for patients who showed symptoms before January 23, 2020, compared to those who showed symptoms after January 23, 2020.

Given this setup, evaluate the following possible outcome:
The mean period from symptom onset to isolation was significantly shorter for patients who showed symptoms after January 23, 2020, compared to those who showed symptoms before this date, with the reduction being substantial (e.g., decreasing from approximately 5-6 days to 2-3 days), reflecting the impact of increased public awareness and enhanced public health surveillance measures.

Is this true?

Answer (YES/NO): YES